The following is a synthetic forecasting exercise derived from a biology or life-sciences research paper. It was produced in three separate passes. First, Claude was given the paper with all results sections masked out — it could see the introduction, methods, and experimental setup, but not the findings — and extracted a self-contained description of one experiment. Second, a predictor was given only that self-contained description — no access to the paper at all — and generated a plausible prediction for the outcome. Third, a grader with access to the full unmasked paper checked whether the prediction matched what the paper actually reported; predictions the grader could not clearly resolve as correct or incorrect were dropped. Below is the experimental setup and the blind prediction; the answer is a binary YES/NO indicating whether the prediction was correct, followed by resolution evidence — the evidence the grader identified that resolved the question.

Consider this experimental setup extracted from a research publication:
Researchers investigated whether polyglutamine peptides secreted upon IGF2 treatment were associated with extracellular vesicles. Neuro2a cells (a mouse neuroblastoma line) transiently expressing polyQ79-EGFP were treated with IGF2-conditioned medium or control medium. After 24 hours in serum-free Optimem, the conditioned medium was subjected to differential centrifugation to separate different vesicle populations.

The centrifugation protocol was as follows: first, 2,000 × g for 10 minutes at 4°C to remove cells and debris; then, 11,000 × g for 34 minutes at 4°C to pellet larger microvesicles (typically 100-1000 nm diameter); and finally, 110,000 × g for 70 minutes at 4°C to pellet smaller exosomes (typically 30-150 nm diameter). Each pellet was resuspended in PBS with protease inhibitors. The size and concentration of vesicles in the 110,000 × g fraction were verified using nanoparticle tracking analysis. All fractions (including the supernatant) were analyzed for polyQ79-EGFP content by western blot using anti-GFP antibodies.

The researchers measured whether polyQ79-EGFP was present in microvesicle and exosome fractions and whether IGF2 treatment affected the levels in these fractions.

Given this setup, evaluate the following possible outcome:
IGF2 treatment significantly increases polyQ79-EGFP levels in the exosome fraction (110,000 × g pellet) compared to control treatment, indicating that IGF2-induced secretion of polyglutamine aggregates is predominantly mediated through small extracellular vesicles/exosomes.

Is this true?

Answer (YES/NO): NO